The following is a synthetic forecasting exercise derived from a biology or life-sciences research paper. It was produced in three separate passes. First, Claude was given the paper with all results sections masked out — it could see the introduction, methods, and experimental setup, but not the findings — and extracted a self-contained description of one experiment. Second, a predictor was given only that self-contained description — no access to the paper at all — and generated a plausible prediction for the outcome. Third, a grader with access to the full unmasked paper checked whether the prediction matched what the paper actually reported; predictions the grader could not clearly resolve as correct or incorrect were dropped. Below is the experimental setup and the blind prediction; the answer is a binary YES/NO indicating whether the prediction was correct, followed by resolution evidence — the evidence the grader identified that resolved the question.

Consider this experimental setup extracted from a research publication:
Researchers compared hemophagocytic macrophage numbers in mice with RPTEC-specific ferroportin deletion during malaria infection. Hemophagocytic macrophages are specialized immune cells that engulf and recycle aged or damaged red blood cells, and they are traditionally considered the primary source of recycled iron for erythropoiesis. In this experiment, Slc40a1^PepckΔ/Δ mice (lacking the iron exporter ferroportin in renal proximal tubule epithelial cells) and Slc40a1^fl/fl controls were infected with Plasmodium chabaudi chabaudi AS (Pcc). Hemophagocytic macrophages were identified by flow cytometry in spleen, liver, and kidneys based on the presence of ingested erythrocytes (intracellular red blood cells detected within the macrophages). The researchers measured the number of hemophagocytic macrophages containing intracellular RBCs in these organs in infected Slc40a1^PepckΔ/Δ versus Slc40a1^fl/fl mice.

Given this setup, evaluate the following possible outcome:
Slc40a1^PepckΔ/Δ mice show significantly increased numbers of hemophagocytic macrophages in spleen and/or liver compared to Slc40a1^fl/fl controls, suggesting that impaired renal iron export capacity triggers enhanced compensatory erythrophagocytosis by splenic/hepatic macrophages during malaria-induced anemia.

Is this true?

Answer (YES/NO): NO